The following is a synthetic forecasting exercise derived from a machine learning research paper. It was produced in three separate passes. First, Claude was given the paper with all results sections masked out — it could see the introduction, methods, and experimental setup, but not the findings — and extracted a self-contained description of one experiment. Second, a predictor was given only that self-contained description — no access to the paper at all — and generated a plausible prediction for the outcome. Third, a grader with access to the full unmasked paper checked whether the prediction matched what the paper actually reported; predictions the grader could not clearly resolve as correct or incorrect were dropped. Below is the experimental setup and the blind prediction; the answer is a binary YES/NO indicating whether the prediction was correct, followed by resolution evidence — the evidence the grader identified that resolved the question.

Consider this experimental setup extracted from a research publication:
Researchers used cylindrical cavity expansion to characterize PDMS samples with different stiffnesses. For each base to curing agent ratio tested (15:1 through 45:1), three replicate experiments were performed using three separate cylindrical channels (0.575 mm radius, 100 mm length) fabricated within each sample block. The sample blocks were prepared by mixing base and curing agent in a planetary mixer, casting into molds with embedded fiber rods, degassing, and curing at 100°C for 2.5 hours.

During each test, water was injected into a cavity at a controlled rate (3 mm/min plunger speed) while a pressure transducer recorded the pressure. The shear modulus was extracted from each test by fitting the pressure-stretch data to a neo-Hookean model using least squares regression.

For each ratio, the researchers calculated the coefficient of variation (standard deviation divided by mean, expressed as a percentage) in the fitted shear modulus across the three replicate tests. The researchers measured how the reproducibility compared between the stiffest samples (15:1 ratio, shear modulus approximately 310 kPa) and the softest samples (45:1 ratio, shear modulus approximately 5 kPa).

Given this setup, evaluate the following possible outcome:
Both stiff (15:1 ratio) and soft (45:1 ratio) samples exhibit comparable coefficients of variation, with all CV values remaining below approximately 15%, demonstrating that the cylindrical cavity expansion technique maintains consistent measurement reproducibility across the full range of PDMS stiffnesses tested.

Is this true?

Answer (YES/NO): NO